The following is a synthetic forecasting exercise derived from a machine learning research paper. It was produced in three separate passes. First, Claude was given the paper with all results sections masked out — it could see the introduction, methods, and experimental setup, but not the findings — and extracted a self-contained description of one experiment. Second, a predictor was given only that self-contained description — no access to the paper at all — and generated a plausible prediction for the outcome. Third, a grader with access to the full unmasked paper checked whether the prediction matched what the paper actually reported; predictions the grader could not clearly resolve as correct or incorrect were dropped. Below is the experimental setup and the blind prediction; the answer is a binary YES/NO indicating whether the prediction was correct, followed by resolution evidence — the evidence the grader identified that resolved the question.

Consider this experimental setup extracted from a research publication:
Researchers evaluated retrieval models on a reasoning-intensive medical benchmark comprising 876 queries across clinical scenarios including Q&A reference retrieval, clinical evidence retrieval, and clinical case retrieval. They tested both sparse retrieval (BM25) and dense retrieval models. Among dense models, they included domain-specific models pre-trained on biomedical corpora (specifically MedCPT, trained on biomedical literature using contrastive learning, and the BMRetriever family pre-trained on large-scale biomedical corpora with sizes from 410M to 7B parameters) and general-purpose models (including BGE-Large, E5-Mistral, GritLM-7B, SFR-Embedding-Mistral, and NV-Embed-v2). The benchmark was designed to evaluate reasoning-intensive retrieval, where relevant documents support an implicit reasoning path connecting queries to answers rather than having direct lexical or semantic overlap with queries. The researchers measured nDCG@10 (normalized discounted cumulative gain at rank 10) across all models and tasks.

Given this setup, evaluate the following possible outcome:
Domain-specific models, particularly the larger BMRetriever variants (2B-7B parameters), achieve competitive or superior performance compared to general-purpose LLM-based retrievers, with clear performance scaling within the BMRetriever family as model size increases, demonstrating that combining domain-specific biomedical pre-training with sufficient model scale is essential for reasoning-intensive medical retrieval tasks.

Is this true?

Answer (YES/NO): NO